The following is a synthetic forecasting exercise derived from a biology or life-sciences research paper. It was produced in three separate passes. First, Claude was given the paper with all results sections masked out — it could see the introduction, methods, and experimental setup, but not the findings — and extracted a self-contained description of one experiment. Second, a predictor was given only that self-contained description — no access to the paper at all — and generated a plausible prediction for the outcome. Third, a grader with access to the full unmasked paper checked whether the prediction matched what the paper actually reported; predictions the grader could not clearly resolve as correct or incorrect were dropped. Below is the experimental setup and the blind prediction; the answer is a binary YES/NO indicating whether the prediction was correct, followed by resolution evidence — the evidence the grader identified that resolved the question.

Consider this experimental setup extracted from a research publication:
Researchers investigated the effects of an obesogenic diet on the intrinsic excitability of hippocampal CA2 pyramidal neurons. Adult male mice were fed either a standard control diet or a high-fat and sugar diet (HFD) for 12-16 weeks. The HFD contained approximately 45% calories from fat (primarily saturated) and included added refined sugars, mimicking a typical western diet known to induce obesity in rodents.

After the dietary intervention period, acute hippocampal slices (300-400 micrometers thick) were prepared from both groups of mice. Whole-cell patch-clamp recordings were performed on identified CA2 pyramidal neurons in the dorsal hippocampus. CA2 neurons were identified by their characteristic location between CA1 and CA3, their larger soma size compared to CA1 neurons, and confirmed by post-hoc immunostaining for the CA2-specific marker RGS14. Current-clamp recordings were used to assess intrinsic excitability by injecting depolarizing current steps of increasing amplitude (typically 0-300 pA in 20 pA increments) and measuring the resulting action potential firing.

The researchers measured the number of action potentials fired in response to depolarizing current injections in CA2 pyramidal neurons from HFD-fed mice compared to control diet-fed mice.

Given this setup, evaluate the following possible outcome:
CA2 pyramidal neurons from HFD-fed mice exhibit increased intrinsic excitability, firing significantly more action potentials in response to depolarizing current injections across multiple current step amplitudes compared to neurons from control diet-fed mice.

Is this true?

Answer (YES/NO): NO